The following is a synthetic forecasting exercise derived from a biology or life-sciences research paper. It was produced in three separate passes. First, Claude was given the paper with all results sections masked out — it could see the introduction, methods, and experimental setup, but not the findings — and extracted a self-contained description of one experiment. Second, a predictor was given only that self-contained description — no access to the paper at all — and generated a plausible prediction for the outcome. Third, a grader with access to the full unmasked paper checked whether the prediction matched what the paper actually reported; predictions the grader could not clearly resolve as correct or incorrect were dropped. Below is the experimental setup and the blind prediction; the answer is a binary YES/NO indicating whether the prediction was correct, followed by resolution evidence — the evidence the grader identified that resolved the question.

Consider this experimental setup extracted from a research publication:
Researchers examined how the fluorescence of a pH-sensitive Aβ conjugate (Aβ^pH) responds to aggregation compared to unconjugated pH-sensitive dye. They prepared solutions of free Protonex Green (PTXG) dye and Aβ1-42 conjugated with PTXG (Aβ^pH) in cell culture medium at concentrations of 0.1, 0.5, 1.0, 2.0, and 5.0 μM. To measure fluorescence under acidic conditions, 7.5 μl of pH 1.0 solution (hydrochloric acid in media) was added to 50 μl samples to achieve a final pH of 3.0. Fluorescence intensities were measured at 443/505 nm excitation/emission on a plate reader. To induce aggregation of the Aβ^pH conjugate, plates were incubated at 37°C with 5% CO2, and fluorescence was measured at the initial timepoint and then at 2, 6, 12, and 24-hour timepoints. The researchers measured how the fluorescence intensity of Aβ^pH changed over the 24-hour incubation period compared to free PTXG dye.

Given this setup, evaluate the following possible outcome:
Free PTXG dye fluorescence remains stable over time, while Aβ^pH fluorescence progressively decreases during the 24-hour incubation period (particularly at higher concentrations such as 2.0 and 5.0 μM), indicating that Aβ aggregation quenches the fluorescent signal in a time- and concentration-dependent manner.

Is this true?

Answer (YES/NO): NO